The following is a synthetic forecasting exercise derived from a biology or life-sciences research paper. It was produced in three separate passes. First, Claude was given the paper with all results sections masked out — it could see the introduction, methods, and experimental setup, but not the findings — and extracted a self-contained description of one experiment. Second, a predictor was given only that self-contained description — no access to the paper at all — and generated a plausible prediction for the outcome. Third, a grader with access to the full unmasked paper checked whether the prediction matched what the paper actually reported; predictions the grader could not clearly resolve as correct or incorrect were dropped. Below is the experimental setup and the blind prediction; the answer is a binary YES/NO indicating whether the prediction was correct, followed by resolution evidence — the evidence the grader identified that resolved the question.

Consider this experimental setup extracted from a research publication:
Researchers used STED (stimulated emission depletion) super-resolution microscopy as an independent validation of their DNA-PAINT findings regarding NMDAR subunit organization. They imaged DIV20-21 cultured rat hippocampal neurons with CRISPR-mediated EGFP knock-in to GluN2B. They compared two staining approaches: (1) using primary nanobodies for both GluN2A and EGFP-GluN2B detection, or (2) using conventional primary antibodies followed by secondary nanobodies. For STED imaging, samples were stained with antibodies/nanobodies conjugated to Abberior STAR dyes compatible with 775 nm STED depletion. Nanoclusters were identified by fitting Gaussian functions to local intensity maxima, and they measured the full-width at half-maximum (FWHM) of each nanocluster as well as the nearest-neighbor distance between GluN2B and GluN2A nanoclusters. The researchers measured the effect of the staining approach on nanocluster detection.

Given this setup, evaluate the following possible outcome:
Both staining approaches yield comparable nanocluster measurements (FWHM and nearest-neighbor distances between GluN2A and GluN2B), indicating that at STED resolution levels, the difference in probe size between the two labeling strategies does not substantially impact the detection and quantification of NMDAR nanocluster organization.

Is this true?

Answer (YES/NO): NO